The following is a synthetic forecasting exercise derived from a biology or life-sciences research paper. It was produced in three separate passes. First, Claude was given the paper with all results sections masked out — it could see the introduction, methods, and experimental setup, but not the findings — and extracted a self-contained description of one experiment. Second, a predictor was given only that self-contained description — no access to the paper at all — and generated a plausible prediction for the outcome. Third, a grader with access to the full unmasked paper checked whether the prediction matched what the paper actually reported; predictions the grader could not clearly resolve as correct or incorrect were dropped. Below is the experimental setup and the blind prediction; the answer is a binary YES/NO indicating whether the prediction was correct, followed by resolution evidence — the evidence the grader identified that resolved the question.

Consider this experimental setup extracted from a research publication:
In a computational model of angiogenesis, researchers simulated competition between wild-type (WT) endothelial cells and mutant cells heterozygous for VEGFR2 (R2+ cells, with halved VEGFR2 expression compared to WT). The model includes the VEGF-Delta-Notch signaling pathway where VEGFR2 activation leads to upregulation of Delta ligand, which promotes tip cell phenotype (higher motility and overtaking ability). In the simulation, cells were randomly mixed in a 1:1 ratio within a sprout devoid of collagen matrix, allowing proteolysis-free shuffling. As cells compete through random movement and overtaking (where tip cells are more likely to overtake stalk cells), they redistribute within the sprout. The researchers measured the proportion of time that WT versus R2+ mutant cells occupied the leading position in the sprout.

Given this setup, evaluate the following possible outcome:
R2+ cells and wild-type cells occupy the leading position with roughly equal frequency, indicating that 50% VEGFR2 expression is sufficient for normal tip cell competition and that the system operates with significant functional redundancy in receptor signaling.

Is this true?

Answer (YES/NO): NO